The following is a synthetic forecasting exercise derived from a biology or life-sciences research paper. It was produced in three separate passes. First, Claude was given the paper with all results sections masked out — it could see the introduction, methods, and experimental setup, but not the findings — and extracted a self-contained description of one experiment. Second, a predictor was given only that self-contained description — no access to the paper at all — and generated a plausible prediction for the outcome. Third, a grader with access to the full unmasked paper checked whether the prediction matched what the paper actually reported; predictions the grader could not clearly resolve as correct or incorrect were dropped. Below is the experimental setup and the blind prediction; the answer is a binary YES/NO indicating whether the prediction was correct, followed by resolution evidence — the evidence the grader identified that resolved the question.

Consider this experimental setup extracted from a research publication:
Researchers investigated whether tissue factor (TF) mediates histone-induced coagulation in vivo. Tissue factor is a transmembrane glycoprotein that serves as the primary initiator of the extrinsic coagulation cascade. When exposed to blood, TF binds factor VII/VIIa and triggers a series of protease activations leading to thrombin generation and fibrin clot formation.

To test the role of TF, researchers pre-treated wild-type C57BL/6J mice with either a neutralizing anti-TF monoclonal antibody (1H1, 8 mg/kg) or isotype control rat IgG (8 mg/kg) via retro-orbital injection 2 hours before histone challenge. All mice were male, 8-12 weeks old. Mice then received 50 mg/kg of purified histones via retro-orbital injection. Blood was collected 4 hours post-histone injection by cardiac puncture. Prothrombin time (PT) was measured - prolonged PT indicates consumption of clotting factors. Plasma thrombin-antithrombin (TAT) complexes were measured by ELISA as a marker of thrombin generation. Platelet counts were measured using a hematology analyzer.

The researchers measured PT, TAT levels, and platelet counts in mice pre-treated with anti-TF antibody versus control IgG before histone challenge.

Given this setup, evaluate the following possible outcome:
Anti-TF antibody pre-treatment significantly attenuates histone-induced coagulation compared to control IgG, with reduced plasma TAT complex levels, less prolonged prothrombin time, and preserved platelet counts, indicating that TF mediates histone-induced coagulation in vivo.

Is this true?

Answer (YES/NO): YES